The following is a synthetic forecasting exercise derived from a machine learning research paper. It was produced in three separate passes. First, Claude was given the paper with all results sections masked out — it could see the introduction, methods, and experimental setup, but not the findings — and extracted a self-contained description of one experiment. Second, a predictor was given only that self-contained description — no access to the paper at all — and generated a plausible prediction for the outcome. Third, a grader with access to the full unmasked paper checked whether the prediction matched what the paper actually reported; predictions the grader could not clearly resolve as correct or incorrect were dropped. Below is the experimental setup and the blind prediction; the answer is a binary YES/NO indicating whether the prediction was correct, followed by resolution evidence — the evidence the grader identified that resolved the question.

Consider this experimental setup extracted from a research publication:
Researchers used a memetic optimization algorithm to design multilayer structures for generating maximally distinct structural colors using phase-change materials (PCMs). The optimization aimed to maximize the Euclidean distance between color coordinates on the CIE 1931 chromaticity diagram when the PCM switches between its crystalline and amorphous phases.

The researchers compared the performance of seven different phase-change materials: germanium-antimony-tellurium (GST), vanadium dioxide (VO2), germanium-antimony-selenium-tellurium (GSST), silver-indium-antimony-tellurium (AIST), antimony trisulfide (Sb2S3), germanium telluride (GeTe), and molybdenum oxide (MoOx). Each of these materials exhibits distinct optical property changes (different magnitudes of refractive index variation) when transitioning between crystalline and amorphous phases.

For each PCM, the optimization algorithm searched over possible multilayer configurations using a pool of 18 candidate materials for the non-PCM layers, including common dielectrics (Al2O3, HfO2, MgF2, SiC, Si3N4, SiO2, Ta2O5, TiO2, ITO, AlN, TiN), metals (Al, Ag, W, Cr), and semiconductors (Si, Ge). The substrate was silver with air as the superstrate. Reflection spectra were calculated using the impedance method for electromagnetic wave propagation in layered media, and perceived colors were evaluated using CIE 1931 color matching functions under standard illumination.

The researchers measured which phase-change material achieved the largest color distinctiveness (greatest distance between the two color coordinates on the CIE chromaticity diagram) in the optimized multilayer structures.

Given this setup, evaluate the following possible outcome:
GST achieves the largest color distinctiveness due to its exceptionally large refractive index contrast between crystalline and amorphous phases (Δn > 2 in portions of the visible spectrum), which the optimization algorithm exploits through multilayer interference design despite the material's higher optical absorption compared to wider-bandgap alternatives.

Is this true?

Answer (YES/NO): YES